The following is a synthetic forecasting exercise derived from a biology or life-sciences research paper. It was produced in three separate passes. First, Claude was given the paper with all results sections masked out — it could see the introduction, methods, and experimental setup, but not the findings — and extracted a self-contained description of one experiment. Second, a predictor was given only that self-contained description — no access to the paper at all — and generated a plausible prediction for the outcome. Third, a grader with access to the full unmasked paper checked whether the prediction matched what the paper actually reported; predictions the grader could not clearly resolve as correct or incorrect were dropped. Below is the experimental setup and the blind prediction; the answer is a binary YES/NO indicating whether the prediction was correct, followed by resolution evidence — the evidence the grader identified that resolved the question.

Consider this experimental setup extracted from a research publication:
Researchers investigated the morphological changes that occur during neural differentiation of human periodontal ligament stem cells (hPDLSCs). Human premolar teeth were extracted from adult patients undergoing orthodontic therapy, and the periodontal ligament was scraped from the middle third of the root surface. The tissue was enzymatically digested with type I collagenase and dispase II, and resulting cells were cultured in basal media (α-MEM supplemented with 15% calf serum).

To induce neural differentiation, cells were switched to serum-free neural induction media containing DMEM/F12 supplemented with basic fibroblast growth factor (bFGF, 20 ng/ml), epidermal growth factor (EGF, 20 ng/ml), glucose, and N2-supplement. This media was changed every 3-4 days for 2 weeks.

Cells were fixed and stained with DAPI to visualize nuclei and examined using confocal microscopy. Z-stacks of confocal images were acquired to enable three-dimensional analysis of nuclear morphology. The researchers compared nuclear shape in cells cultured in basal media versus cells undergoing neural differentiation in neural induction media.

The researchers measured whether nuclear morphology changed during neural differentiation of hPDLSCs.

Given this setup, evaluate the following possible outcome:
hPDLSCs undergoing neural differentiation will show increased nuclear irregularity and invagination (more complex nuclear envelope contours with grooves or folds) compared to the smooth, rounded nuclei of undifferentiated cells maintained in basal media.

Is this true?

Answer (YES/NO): NO